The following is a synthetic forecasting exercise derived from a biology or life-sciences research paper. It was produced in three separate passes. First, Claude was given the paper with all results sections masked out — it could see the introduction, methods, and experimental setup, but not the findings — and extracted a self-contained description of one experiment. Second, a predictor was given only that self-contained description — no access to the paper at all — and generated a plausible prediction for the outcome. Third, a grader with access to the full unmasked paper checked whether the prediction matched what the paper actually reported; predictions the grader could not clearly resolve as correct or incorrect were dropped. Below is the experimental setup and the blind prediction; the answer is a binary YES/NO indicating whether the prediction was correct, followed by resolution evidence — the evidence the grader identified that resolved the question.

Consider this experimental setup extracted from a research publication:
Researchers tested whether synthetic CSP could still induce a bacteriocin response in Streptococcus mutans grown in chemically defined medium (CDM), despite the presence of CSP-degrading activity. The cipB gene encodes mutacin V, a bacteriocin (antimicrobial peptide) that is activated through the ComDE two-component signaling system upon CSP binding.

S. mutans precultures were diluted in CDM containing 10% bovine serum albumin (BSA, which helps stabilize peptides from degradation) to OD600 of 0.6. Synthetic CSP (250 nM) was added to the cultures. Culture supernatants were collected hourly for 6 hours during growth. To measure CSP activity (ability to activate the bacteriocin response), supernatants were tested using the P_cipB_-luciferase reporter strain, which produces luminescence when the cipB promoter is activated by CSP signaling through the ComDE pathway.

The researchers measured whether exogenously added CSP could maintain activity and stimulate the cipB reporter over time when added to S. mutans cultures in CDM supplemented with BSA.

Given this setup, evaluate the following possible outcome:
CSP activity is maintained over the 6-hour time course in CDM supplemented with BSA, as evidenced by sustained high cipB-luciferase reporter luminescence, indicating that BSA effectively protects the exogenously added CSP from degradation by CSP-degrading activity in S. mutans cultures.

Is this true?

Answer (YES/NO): NO